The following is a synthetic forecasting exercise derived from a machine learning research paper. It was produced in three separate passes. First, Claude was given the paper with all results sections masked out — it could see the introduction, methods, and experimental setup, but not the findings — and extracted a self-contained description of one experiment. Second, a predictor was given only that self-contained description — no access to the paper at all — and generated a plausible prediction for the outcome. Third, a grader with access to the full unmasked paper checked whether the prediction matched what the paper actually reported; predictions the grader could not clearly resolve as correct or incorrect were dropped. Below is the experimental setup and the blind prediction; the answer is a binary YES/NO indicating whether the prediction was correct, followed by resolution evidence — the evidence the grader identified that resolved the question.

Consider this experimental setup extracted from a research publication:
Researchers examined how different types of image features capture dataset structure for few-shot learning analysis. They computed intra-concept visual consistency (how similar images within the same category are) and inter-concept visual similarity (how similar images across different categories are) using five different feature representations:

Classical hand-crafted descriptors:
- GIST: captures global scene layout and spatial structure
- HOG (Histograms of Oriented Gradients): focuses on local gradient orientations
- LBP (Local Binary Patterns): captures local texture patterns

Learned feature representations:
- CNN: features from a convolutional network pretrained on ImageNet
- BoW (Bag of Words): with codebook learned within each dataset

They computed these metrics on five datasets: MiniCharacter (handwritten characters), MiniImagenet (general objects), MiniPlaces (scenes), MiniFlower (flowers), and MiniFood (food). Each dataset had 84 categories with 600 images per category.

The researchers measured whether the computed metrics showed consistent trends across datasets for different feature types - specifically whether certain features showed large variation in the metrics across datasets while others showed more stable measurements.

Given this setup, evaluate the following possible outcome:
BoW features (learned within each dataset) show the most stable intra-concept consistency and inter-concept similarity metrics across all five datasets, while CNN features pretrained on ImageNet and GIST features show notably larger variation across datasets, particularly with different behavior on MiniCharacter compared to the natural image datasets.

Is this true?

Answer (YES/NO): NO